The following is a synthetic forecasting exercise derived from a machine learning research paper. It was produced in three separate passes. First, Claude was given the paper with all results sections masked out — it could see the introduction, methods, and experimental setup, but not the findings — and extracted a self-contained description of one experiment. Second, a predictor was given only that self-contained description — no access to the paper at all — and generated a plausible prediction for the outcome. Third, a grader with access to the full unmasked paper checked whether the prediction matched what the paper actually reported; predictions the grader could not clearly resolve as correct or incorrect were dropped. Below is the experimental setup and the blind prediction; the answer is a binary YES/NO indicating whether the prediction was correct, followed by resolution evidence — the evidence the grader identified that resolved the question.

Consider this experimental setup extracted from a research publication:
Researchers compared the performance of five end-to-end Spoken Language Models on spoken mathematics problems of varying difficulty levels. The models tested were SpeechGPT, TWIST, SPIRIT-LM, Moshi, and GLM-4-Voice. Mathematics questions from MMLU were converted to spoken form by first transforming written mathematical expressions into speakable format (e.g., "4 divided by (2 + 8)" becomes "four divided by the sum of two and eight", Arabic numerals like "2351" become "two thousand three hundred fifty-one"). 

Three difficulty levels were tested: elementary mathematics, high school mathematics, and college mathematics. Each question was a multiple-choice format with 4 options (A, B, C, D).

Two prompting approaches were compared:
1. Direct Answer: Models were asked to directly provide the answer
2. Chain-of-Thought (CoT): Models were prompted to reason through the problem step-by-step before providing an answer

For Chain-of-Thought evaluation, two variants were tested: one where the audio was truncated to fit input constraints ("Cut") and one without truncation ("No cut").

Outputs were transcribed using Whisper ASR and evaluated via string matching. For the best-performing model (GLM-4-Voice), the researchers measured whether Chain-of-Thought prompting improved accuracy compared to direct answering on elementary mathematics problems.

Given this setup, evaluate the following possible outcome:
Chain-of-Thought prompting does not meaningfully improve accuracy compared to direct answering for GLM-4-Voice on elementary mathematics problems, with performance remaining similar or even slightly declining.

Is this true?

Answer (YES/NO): NO